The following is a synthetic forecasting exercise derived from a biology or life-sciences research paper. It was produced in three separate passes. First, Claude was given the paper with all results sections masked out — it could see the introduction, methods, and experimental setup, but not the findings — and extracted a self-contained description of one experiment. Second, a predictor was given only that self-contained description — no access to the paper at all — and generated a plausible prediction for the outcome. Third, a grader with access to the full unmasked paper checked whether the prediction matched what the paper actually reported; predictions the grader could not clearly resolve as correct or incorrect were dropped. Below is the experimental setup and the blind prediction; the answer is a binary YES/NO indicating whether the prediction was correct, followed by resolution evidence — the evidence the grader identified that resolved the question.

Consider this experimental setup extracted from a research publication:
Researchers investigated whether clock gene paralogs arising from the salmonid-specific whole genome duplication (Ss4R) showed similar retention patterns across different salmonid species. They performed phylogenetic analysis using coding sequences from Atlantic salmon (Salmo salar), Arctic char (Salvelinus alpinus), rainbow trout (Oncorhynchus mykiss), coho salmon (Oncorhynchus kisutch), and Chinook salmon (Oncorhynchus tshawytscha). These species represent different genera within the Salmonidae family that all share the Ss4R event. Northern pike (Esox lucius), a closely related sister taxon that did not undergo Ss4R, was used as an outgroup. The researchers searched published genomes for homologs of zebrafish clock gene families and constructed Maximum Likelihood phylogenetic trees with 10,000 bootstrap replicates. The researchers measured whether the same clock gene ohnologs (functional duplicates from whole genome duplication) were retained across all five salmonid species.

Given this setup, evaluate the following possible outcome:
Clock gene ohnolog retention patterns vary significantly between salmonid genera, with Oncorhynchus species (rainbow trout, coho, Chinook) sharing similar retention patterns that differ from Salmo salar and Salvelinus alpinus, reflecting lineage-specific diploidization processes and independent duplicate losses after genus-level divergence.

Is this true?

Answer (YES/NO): YES